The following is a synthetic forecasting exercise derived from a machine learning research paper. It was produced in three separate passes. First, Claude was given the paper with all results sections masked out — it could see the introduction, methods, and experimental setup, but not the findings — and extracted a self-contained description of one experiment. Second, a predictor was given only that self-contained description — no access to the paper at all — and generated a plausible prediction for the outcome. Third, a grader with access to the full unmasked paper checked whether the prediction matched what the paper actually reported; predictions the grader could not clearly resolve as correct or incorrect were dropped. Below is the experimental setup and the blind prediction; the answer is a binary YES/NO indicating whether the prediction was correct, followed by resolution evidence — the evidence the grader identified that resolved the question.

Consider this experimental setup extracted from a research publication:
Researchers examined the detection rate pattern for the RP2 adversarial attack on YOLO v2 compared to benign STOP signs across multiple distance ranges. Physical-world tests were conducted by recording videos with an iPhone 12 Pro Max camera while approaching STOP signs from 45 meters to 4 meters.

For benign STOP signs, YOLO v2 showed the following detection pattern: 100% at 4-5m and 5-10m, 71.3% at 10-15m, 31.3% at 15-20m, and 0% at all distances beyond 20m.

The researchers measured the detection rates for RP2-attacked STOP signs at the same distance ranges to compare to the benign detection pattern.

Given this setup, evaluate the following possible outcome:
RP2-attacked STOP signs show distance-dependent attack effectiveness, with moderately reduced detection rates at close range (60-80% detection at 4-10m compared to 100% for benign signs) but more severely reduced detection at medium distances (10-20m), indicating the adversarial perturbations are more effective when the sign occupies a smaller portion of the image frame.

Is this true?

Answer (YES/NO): NO